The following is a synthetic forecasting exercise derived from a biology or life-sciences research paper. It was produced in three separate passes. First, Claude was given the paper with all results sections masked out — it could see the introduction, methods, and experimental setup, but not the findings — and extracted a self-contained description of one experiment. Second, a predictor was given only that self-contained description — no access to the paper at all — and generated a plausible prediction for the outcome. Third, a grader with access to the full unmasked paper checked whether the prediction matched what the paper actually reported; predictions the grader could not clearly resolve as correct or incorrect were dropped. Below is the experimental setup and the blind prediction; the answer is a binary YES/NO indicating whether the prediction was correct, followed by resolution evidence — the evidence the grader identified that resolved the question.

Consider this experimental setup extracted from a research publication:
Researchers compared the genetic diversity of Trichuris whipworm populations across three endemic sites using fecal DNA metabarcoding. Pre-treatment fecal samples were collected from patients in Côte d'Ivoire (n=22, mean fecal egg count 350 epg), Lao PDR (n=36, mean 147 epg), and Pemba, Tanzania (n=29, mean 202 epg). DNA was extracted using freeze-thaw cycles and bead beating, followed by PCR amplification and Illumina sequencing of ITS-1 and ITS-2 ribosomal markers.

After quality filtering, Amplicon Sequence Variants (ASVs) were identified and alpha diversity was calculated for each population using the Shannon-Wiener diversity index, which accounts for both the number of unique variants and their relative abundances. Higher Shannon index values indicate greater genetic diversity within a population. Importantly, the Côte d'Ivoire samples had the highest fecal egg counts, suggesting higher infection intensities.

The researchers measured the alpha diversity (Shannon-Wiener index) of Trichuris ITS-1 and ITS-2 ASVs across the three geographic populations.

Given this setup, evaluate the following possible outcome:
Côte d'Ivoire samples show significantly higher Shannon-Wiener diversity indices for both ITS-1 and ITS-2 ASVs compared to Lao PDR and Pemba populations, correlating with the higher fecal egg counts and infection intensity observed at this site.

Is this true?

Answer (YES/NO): NO